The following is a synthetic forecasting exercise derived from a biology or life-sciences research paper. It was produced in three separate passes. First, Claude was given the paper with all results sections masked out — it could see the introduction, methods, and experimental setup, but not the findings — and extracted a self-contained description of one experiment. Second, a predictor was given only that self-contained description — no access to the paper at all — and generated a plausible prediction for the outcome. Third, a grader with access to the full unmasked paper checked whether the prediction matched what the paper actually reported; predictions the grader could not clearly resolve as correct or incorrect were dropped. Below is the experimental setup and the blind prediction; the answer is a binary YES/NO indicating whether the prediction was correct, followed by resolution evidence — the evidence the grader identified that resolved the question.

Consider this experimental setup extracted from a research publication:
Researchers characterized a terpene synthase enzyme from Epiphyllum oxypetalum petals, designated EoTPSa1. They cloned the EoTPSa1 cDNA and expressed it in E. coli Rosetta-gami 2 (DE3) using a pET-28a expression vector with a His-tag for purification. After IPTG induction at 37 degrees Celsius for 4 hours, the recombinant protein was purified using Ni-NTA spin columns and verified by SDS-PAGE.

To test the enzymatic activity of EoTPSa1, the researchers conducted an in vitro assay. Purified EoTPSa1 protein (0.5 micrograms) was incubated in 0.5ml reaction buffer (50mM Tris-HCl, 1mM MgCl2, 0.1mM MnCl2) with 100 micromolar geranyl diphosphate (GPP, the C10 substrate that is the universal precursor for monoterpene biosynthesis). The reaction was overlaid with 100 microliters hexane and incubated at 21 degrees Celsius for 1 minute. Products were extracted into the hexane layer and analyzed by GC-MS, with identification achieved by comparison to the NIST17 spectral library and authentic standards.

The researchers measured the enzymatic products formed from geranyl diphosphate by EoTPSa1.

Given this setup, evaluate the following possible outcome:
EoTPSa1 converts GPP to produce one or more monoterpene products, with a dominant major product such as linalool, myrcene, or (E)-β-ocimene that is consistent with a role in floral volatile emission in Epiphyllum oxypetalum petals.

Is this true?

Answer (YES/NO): NO